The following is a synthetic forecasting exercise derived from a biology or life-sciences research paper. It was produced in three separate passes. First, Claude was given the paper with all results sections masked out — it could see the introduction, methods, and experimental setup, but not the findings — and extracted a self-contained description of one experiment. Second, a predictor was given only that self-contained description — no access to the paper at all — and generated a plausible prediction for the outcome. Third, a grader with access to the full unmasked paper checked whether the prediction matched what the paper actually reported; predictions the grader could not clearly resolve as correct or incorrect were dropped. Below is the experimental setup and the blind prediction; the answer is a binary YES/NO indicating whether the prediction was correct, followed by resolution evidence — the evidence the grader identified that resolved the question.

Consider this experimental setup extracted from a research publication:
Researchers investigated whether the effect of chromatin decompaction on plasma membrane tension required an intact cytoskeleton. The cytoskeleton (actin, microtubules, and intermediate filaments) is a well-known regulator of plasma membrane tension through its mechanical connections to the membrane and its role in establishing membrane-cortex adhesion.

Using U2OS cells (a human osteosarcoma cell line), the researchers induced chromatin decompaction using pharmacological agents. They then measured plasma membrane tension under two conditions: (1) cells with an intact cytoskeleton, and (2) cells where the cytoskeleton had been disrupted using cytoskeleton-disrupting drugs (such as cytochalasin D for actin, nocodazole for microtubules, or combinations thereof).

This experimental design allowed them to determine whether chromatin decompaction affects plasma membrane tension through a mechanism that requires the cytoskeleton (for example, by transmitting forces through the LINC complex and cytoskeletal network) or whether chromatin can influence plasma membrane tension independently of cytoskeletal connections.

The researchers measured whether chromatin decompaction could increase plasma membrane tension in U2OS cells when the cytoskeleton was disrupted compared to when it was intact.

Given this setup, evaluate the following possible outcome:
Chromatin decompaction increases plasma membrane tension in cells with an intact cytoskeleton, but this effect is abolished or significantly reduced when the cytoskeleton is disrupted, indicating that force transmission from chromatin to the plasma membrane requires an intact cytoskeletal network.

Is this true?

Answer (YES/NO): NO